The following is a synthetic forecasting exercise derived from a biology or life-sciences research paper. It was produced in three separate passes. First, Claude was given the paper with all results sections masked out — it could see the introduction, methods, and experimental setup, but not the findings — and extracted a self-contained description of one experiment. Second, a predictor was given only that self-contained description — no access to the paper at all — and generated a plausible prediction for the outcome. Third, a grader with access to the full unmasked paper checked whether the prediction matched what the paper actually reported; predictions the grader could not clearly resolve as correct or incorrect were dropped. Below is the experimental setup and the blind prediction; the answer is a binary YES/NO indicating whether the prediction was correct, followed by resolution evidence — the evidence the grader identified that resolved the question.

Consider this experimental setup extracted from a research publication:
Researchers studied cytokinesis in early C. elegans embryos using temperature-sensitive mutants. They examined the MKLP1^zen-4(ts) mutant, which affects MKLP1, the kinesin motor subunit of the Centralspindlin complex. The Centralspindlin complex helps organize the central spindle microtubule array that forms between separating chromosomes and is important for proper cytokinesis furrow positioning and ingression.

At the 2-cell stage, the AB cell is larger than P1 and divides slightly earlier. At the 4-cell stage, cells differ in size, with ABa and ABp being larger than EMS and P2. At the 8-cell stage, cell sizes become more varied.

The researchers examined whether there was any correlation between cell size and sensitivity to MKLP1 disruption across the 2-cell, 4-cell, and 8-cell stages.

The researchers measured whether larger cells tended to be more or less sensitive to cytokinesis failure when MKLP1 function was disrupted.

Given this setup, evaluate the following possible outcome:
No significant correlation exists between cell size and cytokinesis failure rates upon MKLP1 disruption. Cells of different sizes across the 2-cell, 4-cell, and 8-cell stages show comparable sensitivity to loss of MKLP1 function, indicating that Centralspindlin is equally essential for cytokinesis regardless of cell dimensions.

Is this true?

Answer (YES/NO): NO